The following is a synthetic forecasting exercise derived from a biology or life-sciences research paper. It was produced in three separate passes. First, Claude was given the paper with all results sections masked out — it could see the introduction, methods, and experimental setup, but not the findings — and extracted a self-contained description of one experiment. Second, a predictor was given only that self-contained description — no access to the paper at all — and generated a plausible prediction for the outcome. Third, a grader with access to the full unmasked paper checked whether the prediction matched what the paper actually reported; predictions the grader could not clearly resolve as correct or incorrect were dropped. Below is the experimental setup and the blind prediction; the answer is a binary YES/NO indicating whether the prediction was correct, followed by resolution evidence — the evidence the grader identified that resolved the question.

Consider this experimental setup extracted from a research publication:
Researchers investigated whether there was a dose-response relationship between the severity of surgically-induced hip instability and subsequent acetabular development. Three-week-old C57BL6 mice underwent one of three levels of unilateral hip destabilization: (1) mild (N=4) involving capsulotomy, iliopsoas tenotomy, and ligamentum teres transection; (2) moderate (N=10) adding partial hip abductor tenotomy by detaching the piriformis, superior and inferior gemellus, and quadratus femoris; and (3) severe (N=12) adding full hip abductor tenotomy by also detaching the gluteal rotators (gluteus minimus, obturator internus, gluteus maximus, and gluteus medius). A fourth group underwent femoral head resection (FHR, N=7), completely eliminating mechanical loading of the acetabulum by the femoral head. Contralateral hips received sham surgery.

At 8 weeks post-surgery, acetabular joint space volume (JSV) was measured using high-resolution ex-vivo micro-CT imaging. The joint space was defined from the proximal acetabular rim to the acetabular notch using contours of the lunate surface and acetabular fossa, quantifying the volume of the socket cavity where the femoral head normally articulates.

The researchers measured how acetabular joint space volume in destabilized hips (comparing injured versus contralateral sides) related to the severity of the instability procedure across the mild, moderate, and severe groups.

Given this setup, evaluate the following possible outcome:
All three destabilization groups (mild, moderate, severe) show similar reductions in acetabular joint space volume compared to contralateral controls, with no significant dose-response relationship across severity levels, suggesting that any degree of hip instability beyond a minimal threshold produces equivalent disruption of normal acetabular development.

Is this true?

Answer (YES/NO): NO